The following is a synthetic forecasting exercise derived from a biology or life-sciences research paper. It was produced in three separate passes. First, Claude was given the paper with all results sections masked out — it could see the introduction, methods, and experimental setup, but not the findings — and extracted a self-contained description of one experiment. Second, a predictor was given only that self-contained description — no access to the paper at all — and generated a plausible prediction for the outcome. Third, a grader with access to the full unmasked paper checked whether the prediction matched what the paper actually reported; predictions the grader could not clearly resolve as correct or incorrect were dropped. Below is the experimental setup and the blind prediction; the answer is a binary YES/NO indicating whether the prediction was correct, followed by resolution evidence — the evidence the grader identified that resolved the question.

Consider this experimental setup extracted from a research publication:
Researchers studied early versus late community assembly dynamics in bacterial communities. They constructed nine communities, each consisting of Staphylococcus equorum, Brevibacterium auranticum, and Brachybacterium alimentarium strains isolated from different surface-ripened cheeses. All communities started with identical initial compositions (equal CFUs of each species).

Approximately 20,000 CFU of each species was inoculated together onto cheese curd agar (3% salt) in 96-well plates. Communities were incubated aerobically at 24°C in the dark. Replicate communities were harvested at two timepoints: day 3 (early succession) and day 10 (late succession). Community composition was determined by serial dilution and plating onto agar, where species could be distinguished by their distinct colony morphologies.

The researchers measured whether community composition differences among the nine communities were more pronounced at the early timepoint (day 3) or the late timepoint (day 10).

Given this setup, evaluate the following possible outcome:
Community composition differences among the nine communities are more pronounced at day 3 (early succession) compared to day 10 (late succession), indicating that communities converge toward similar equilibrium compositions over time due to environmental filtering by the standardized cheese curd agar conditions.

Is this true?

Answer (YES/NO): NO